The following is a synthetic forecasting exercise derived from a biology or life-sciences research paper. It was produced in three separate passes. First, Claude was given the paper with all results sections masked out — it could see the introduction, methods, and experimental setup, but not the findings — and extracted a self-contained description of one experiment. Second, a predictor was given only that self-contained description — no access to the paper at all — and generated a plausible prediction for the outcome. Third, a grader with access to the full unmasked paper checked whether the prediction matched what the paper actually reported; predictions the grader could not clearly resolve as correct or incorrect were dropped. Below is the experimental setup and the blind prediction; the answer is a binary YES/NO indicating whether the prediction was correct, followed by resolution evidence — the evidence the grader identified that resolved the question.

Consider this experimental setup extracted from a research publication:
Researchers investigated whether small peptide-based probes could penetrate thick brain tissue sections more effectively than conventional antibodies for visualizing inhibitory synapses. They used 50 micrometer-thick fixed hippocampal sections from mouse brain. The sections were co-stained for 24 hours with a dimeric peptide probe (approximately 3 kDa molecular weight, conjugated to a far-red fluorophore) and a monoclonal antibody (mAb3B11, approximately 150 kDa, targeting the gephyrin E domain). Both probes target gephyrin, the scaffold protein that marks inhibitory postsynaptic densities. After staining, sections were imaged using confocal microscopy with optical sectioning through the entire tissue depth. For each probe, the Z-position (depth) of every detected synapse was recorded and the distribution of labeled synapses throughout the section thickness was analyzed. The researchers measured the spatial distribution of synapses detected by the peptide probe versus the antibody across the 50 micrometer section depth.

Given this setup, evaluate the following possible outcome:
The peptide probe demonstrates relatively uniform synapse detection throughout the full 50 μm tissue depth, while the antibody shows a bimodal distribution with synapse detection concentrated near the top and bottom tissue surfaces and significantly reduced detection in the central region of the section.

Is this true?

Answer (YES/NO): YES